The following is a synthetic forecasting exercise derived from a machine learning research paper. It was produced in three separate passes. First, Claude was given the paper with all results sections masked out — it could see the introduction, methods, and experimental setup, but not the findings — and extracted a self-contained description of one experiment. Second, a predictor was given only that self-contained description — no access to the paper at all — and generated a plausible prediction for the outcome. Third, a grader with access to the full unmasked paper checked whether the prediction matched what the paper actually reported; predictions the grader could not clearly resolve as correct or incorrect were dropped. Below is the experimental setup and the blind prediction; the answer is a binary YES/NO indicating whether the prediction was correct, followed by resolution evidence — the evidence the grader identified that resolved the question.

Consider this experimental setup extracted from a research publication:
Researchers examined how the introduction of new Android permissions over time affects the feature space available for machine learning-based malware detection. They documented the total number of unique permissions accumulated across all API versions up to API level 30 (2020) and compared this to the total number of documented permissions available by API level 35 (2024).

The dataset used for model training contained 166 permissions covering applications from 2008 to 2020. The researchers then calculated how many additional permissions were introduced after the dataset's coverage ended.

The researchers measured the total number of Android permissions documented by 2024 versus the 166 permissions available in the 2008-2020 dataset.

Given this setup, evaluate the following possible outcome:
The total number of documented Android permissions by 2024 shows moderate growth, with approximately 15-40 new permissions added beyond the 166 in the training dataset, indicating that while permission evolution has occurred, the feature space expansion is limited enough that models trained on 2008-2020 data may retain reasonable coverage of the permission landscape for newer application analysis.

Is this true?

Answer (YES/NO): NO